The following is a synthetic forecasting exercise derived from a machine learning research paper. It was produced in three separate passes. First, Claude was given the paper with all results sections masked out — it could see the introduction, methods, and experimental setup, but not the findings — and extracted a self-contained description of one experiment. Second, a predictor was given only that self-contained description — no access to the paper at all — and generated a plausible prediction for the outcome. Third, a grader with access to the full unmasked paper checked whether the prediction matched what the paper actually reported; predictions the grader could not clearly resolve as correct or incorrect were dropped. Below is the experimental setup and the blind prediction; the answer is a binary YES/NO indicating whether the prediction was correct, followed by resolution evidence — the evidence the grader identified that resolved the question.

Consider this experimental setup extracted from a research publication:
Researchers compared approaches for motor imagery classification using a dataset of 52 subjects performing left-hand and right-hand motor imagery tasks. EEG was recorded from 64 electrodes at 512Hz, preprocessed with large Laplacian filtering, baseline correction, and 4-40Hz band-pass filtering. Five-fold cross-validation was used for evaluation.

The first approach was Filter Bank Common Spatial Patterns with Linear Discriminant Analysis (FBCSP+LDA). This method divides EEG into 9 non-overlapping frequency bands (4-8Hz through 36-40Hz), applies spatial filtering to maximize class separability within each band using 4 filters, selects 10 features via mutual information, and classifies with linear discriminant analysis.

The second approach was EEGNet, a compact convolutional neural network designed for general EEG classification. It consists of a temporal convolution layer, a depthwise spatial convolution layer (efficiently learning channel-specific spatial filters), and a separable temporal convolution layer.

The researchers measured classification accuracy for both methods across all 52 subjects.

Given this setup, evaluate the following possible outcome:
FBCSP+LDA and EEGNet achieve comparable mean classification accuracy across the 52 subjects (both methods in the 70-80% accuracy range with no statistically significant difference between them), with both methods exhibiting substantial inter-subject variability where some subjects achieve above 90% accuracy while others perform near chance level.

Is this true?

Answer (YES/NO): NO